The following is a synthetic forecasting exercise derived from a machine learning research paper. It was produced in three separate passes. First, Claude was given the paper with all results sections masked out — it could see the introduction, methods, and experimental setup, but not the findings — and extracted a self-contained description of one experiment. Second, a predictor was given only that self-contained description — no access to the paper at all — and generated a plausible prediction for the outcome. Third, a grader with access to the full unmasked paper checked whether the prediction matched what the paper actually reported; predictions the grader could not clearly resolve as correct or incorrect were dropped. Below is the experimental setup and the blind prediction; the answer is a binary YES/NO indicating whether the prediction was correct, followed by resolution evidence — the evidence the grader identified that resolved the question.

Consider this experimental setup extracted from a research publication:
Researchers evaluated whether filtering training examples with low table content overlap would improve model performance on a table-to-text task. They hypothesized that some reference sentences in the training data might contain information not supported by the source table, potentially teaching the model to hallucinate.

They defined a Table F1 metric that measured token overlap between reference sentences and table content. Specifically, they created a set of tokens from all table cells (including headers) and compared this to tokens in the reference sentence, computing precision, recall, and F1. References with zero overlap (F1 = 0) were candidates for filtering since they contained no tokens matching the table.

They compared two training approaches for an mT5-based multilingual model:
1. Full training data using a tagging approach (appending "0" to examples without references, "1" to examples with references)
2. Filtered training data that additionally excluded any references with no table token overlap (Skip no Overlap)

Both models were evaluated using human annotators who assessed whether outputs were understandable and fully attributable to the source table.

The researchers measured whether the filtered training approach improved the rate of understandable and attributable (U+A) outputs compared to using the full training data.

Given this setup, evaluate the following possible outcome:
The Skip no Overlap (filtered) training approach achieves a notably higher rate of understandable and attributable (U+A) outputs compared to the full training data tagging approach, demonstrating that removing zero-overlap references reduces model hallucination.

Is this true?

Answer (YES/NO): NO